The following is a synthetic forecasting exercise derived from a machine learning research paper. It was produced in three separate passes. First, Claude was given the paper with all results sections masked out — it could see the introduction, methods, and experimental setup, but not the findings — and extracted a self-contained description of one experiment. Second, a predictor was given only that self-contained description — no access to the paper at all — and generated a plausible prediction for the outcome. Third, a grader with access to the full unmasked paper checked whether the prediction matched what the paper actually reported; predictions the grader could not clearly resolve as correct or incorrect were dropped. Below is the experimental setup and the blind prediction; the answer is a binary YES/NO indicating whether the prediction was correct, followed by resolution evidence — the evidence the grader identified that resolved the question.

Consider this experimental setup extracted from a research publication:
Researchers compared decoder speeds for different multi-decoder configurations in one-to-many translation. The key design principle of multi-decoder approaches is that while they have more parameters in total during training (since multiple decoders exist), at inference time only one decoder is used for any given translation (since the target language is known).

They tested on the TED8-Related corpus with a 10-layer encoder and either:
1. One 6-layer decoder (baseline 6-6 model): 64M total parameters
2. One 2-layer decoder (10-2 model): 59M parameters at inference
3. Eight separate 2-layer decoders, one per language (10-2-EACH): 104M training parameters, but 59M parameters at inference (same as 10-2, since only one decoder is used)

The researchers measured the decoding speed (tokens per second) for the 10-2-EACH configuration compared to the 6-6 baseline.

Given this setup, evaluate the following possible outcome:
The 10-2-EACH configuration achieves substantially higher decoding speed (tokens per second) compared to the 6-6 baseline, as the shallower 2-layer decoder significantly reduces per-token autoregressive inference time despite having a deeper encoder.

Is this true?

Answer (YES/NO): YES